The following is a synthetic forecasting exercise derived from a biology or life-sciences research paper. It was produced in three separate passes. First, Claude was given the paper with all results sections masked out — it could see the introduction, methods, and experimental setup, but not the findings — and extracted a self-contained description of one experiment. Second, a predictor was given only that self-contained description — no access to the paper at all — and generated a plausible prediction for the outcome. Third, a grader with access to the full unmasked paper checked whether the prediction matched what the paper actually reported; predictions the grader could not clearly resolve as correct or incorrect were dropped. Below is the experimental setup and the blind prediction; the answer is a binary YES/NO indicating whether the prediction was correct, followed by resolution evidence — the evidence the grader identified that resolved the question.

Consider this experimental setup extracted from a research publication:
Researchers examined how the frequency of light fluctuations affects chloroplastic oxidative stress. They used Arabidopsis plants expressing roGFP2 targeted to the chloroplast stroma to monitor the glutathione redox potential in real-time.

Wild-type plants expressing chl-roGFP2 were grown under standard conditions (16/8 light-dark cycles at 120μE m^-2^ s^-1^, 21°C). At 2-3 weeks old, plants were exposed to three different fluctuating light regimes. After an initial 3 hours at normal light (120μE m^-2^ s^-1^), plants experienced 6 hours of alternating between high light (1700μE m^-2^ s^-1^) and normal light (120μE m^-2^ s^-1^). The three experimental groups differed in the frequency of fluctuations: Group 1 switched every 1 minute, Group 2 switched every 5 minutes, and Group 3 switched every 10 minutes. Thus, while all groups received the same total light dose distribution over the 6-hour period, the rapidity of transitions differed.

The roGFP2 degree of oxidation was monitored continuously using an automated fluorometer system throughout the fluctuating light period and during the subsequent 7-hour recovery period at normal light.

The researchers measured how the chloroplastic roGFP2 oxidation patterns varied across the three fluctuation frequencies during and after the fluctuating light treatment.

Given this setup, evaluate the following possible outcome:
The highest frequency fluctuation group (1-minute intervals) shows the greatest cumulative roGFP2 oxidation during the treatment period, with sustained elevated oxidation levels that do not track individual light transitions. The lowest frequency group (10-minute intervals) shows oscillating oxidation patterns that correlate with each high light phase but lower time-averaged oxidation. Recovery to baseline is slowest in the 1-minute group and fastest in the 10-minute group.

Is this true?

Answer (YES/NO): NO